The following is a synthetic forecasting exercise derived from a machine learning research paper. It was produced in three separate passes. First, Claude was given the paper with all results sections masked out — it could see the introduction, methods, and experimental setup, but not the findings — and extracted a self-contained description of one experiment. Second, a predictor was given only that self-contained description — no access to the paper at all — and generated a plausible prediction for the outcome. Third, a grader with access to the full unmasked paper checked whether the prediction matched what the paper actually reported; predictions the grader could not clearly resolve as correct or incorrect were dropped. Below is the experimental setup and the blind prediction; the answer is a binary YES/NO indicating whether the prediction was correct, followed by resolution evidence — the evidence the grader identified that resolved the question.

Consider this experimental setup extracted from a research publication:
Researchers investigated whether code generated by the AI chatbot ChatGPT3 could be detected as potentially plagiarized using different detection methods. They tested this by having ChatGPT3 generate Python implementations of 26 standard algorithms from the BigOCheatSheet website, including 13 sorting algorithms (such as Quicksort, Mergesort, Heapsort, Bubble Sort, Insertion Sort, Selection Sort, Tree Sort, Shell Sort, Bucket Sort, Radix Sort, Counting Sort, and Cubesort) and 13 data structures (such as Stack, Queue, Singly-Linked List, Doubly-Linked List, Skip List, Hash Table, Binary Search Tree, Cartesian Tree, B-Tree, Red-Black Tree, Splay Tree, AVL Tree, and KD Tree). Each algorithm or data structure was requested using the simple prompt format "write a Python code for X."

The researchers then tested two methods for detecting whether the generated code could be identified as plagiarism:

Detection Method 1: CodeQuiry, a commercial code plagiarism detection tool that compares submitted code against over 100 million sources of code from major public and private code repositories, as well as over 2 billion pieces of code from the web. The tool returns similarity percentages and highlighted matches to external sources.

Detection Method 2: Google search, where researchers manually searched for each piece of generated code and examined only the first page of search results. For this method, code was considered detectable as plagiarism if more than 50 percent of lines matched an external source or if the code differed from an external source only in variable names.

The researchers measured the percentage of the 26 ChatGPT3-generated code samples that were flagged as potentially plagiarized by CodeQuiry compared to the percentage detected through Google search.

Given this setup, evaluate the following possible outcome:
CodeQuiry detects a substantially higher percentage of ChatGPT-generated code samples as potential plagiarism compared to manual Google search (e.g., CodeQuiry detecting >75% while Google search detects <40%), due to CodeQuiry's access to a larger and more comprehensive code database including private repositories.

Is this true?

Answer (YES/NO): NO